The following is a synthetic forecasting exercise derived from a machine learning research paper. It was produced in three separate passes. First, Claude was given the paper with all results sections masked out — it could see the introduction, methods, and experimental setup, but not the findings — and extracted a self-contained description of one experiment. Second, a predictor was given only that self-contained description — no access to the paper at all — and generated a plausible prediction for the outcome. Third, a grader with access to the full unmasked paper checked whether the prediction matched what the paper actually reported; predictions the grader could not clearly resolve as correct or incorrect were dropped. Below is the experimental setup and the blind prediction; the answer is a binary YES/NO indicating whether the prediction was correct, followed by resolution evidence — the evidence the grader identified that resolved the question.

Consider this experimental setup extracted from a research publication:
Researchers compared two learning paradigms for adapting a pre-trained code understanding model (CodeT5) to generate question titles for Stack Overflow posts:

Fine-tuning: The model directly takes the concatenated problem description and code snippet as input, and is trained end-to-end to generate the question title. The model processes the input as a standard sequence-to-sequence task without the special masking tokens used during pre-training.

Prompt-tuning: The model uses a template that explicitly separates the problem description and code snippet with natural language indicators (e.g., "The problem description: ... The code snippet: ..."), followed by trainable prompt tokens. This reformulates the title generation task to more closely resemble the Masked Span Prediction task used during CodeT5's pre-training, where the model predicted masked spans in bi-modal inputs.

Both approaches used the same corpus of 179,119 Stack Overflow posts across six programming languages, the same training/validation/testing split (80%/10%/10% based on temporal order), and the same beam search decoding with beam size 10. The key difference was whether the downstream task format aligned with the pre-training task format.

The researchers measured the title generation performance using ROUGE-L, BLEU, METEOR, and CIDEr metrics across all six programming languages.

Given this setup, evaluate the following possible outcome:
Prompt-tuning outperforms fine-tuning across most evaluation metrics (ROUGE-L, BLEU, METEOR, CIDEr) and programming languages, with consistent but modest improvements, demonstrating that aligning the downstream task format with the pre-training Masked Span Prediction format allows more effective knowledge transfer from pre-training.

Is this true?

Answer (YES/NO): NO